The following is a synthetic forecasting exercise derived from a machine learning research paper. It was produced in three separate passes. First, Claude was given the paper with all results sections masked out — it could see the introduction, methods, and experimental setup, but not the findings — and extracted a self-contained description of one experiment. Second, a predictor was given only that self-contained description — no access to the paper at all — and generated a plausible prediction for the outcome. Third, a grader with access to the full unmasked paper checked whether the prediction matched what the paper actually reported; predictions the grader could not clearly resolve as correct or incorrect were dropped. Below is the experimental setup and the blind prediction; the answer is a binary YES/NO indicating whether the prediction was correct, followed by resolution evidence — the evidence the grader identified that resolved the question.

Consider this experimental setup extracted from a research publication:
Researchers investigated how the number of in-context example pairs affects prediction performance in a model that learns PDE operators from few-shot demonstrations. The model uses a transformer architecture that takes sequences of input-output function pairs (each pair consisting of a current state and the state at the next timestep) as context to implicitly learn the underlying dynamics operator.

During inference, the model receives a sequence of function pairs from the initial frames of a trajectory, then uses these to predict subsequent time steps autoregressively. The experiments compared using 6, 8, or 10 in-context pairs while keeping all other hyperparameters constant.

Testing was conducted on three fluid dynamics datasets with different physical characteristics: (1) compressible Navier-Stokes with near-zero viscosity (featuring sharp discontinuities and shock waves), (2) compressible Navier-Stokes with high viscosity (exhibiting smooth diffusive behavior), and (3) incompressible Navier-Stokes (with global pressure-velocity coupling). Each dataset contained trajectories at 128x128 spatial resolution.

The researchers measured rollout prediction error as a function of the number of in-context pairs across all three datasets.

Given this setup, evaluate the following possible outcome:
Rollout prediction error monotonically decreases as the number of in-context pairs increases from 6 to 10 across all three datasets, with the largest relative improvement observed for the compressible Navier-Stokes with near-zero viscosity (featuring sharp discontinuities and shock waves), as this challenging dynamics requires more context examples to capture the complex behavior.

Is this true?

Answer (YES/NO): NO